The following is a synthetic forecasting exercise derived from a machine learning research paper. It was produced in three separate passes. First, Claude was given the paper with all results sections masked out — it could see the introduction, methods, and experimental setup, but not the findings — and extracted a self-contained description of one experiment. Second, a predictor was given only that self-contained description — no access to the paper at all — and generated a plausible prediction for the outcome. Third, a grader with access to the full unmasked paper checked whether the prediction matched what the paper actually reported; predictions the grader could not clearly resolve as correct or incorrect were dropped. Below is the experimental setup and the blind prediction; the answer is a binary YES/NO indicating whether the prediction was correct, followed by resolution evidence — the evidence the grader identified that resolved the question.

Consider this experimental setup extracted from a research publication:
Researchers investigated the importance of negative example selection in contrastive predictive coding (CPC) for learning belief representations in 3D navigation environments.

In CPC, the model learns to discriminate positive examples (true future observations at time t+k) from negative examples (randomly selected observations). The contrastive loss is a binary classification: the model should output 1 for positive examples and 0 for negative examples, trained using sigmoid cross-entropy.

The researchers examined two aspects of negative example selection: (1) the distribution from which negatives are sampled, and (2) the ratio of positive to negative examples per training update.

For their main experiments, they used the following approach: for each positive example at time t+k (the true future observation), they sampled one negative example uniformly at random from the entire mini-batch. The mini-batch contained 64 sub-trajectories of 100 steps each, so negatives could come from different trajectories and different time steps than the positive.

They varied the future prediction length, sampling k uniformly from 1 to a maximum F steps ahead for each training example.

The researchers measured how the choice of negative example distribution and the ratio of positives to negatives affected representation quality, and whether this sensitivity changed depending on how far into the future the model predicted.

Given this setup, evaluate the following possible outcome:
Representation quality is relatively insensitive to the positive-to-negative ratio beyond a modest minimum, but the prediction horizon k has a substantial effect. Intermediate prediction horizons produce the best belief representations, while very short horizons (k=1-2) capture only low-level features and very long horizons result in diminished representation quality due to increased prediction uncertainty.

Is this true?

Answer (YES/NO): NO